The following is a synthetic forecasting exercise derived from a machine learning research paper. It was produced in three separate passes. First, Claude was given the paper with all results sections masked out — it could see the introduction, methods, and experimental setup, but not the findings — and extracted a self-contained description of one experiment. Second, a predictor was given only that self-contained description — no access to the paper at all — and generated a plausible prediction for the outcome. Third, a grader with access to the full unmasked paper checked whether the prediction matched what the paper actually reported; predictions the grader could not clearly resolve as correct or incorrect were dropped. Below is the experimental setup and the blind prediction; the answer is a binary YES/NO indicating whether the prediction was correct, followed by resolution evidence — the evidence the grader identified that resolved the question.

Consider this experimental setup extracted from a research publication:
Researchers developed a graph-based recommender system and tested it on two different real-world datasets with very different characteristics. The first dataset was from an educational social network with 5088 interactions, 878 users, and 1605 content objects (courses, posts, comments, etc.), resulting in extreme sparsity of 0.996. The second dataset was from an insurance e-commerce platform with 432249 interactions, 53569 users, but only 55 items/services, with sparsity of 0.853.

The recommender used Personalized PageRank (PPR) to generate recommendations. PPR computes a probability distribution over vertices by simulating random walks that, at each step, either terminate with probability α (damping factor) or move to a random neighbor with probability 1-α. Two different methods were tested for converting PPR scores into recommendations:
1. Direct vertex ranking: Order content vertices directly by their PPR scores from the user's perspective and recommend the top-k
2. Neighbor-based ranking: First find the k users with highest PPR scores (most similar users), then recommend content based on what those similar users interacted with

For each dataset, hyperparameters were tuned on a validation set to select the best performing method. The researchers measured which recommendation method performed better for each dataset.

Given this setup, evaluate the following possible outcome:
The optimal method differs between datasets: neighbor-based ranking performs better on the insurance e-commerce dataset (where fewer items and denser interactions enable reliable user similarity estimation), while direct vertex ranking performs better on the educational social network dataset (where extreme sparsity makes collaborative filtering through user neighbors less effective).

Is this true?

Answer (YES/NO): YES